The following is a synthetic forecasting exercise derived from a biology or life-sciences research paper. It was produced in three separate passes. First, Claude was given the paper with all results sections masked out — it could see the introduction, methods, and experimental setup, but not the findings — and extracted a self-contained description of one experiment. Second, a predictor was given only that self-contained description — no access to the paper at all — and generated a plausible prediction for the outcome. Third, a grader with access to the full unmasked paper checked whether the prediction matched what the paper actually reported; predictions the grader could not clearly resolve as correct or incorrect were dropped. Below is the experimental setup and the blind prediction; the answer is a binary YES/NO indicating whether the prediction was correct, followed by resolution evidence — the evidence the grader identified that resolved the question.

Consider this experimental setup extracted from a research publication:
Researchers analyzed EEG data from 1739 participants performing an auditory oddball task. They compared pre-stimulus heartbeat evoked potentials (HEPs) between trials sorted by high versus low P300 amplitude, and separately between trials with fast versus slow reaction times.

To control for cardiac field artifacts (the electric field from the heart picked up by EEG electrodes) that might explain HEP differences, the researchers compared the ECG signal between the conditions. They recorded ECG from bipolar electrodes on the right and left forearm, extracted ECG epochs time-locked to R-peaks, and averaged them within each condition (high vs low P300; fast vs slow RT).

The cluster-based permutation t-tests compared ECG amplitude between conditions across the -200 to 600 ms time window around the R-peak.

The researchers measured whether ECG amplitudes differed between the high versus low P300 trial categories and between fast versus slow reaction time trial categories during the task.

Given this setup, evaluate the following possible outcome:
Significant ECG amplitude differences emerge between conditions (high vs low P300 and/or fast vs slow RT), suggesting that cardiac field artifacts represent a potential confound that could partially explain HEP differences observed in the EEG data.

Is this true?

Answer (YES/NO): NO